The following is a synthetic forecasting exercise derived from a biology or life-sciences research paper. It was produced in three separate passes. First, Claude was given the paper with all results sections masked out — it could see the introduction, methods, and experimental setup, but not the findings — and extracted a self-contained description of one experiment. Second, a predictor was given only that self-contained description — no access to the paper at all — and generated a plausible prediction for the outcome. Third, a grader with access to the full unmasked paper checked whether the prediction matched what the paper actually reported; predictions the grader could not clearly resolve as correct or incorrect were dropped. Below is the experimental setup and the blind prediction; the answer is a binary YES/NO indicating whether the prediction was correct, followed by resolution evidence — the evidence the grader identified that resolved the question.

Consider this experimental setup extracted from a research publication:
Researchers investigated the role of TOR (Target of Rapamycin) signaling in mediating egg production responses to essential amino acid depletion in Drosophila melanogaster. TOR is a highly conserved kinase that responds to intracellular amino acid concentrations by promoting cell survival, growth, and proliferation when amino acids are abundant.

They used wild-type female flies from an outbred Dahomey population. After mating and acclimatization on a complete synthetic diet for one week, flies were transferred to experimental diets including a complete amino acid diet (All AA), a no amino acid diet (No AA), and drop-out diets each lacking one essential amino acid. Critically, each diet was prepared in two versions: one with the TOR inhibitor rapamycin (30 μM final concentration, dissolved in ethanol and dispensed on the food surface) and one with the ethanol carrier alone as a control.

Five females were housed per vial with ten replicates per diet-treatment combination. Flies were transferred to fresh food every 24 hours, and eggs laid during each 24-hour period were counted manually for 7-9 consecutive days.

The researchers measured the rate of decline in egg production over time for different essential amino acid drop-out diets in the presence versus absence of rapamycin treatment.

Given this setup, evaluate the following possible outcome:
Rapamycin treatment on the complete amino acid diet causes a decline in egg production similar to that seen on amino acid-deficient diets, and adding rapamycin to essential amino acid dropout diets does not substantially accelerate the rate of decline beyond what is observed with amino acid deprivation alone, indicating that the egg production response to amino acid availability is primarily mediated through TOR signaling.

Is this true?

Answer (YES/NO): NO